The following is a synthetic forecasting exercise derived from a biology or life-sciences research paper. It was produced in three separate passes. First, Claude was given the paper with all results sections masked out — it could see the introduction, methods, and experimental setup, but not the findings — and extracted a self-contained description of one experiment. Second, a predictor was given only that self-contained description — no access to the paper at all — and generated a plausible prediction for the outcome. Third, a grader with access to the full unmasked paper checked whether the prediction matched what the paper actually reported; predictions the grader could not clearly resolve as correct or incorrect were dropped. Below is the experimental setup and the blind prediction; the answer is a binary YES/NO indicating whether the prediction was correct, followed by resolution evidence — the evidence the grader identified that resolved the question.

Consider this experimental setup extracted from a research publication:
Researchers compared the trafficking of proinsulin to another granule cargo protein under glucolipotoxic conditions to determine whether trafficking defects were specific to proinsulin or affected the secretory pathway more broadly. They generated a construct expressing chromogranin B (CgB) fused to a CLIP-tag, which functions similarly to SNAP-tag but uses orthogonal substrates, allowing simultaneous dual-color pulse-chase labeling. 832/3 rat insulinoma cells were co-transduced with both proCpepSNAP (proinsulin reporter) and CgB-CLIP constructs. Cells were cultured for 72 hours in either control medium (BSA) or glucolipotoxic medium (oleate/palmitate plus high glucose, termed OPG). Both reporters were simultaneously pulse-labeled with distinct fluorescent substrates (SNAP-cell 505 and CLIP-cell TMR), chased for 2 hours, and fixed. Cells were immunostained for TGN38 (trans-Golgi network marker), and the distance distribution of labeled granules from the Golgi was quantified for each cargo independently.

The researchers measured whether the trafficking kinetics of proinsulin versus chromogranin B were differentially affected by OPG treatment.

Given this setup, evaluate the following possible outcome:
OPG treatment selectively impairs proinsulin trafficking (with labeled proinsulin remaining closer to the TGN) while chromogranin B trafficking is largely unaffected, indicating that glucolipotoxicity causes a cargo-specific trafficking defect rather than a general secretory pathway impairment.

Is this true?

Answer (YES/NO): NO